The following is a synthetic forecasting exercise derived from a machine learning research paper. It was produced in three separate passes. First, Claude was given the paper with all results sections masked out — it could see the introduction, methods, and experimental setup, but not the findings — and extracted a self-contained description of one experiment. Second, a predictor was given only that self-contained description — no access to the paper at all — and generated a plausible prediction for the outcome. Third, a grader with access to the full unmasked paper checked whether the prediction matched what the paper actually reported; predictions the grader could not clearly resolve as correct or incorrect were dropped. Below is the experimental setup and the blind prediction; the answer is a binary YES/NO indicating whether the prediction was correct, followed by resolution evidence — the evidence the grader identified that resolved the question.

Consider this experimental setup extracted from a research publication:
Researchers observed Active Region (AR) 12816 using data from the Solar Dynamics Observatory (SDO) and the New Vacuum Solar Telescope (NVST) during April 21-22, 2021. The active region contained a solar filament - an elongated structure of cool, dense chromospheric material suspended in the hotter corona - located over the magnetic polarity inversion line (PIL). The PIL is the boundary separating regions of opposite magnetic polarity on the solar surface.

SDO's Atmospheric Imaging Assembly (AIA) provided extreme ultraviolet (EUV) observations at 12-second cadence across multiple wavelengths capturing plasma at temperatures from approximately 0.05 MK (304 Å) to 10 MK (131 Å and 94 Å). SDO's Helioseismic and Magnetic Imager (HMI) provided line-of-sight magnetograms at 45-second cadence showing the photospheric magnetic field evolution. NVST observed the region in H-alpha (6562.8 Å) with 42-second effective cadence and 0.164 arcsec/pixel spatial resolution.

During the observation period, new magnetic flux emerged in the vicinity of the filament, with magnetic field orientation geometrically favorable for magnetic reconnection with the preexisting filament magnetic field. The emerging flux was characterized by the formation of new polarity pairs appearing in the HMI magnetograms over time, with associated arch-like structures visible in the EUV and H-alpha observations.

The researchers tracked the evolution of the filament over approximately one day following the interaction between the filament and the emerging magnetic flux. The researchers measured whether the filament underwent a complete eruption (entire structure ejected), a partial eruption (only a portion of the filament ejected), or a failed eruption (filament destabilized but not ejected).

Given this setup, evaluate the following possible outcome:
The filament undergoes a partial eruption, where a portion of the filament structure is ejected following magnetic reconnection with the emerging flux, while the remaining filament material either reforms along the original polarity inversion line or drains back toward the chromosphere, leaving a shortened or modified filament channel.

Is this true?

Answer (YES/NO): YES